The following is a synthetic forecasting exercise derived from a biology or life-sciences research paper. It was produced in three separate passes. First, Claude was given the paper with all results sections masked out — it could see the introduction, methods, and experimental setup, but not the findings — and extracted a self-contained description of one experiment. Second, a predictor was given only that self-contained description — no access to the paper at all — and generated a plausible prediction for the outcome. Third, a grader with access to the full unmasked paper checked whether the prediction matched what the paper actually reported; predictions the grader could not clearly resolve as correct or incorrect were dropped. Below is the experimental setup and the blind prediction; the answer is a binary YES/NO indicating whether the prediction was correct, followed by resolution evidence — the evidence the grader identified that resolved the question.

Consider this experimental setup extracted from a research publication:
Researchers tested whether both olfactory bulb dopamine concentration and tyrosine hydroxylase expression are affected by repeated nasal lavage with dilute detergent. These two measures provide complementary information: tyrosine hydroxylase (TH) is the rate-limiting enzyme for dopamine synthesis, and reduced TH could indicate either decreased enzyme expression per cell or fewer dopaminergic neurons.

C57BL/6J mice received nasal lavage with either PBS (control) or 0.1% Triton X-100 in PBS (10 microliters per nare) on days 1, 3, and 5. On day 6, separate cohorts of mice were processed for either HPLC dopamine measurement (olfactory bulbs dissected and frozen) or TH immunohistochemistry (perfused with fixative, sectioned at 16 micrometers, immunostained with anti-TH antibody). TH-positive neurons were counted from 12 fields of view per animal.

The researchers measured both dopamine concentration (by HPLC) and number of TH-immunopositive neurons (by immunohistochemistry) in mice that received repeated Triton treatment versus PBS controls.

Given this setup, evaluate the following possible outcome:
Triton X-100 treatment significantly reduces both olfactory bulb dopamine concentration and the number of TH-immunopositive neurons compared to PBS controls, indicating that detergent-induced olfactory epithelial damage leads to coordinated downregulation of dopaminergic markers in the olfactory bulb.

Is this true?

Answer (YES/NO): NO